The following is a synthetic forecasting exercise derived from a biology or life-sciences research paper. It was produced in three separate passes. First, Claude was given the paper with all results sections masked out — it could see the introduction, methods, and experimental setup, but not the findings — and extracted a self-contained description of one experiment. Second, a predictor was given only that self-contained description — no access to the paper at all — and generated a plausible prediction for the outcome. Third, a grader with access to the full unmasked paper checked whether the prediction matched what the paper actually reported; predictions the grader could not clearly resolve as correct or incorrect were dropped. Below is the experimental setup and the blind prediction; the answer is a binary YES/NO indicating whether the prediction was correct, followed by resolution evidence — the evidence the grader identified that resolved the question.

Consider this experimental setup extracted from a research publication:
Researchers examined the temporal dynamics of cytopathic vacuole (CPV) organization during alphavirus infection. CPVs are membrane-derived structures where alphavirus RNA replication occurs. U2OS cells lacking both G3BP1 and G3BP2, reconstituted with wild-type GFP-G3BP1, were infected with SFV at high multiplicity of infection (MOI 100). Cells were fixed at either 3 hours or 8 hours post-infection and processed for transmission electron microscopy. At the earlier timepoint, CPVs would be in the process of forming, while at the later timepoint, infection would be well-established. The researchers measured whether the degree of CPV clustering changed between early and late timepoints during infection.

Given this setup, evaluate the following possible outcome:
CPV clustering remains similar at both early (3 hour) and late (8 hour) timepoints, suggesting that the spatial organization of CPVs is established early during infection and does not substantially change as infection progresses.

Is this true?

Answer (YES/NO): NO